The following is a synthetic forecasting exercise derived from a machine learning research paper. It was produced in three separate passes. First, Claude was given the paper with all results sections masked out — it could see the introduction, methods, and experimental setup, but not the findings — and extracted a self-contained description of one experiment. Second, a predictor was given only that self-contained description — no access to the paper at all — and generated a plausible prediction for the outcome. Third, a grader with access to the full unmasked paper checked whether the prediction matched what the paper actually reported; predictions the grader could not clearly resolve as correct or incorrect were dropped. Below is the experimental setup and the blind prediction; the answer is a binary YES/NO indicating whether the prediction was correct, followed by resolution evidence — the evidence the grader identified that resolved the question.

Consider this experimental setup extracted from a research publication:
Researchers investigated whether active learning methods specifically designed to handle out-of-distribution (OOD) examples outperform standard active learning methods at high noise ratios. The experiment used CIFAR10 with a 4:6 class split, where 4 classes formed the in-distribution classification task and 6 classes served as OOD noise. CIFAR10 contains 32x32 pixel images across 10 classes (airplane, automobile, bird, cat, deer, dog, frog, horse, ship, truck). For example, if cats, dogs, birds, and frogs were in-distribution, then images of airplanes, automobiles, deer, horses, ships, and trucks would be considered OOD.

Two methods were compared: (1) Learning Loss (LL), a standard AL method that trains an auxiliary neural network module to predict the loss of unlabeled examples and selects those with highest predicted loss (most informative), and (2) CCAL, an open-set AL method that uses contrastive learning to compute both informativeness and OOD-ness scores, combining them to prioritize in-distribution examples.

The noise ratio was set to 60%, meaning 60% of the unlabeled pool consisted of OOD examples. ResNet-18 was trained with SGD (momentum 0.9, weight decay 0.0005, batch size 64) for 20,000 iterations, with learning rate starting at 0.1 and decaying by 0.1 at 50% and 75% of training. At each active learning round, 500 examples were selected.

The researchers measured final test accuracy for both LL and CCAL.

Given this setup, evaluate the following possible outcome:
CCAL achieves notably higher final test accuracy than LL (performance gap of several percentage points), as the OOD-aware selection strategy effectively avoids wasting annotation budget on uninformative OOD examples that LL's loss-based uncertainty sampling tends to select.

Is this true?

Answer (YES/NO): NO